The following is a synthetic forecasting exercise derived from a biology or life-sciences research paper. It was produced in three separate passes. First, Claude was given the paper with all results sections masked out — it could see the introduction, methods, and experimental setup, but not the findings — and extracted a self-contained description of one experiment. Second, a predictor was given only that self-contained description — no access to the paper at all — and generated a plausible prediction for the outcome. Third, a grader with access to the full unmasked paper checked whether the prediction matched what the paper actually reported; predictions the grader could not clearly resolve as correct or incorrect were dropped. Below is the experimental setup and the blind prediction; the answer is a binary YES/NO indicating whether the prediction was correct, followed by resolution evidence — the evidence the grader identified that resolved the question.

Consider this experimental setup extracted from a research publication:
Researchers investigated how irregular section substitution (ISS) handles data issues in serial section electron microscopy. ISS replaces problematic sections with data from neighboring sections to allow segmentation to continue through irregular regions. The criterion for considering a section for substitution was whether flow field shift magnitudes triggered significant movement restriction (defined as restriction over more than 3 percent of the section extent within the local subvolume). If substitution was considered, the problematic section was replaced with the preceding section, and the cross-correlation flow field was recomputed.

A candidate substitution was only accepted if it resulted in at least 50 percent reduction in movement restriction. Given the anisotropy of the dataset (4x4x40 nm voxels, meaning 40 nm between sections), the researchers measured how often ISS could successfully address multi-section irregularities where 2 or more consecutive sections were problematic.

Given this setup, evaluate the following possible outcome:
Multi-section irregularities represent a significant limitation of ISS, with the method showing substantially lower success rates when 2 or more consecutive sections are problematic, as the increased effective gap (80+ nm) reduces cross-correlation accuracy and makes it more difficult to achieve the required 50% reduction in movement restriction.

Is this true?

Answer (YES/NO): YES